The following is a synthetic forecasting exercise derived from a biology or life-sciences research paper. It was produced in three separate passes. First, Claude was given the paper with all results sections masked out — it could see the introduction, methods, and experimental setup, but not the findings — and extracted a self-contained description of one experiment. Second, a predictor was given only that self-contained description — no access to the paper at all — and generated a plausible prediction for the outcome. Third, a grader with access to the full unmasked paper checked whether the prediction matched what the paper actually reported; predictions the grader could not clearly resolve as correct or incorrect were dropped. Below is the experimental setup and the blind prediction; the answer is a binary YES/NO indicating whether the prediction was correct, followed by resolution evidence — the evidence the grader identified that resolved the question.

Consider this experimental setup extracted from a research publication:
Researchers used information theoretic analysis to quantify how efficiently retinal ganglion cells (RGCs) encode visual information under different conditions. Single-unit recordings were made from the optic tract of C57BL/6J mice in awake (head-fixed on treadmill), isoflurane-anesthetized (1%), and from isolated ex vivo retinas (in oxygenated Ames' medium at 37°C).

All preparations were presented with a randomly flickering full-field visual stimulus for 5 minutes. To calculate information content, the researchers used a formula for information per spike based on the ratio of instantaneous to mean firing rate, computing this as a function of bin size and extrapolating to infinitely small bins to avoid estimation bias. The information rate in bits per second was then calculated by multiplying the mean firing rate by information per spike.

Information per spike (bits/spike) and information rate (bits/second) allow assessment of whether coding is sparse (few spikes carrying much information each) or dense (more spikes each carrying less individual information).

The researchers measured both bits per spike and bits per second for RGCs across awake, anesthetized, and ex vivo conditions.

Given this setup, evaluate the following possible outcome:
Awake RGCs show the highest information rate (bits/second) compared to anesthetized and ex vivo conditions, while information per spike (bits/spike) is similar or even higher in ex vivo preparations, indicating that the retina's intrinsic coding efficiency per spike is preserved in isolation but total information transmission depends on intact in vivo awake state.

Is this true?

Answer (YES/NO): NO